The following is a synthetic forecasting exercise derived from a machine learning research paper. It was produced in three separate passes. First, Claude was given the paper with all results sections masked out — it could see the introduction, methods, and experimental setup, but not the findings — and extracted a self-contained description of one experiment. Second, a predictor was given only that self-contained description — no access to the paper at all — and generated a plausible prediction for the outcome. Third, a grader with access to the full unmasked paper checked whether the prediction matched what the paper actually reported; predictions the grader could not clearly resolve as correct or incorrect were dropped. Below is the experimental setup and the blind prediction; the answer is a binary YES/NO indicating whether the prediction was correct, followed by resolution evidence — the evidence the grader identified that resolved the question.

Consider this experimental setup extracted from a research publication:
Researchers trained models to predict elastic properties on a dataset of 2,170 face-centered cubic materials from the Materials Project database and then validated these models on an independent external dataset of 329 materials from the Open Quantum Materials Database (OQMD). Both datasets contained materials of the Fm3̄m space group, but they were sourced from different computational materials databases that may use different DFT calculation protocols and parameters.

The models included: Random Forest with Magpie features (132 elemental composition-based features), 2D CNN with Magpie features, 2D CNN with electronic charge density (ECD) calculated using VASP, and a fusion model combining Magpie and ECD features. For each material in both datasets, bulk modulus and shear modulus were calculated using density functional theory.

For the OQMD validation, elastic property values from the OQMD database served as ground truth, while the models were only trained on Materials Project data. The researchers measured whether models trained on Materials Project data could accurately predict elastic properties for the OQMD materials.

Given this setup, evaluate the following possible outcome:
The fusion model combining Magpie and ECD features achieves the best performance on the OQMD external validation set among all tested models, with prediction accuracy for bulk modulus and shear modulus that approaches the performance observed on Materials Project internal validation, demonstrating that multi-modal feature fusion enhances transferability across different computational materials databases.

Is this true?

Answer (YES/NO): NO